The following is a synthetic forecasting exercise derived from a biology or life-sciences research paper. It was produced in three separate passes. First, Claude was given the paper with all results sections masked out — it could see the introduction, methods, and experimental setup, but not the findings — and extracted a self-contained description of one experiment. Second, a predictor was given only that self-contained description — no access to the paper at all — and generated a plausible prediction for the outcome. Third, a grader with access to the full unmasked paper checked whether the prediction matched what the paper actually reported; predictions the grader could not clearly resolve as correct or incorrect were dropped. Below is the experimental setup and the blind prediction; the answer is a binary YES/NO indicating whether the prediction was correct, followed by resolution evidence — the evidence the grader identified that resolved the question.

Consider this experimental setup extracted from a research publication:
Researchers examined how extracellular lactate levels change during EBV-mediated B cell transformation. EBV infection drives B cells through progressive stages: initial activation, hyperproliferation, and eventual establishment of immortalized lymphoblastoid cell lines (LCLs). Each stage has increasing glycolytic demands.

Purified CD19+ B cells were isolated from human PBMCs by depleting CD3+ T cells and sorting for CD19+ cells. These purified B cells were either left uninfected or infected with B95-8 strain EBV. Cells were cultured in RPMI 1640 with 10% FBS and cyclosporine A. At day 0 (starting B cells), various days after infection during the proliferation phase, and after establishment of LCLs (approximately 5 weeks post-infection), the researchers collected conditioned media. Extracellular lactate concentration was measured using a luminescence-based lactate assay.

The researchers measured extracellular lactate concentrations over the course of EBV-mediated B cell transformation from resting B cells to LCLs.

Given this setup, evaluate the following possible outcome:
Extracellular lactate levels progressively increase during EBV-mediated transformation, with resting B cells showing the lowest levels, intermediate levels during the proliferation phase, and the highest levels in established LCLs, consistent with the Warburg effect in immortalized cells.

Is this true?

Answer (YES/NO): YES